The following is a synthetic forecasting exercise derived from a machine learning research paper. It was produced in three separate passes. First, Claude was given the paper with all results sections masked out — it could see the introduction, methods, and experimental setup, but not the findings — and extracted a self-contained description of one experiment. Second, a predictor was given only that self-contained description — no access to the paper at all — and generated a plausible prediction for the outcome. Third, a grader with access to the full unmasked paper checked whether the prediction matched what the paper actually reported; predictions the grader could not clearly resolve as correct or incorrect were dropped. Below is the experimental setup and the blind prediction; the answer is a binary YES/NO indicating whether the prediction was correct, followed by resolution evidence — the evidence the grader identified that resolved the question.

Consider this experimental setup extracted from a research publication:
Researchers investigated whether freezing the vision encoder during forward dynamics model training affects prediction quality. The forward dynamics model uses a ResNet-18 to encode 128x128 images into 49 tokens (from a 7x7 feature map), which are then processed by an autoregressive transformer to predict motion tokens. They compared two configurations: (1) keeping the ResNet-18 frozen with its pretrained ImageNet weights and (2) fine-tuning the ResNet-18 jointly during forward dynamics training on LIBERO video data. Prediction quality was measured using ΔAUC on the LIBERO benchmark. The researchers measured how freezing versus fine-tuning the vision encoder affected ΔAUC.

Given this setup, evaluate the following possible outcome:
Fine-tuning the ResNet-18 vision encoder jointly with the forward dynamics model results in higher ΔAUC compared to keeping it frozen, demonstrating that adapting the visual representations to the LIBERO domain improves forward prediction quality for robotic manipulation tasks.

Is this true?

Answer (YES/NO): NO